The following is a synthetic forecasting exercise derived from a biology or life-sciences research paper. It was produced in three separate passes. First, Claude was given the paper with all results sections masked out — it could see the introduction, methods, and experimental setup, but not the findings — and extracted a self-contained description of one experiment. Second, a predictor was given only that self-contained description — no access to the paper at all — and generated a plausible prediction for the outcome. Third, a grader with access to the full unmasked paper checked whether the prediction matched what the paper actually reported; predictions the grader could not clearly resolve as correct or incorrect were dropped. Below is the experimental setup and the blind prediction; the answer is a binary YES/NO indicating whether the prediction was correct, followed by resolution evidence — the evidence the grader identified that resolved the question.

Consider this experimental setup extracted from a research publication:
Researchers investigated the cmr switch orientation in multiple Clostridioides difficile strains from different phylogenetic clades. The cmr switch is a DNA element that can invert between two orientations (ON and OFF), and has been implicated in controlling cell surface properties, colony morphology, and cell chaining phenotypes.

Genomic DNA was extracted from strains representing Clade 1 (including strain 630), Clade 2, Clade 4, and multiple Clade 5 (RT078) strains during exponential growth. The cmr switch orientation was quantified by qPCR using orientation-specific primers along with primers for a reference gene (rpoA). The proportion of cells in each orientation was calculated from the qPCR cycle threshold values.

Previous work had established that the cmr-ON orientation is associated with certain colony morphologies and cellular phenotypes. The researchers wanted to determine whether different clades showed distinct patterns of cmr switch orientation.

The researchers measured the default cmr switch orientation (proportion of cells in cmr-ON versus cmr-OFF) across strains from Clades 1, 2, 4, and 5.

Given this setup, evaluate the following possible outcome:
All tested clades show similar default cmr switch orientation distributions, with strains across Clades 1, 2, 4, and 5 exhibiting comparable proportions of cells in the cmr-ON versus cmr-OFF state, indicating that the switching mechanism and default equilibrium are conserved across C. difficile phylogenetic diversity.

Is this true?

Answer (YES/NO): NO